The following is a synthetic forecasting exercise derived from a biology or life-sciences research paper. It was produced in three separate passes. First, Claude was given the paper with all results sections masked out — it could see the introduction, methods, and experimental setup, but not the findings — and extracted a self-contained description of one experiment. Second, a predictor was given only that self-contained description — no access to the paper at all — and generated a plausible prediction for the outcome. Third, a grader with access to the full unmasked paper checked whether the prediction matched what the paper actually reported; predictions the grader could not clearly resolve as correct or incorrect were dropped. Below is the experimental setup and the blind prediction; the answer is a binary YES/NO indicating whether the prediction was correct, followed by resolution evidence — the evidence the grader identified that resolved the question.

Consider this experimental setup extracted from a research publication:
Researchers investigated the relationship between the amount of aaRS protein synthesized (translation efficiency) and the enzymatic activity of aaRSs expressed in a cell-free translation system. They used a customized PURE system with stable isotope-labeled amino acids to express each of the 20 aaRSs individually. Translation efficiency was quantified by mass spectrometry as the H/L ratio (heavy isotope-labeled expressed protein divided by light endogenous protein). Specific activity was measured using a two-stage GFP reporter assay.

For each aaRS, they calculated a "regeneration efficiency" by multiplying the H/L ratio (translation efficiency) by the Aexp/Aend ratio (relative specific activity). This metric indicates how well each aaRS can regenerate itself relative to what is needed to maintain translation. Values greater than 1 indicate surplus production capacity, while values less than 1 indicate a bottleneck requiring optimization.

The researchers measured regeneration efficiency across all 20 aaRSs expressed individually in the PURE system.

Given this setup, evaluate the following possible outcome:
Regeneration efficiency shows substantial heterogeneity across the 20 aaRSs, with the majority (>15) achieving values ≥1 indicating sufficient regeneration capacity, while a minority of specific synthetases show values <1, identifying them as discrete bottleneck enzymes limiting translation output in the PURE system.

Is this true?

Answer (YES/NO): YES